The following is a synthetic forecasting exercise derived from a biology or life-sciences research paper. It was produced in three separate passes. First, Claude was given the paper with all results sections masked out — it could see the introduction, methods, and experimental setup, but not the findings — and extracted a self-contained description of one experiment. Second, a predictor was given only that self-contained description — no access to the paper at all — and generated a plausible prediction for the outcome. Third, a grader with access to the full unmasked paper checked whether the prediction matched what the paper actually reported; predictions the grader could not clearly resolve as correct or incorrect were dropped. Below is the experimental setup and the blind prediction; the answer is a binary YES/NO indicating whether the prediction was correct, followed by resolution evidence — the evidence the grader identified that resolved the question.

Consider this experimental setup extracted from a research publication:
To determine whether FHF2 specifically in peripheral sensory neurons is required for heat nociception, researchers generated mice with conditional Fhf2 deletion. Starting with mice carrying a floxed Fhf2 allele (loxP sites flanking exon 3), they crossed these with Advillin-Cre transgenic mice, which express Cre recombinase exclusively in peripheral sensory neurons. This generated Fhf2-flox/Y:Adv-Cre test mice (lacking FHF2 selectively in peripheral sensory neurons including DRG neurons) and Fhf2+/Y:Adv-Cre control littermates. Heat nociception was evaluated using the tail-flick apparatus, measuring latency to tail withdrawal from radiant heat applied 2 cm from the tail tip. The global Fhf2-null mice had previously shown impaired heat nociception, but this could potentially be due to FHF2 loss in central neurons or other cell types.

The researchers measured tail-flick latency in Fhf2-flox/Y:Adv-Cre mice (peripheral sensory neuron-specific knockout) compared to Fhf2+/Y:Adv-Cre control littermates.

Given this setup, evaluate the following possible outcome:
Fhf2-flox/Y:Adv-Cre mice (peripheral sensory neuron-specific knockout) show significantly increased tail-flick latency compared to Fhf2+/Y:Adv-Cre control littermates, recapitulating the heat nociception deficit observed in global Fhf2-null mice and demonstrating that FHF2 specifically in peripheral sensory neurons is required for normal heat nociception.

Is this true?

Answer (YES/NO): YES